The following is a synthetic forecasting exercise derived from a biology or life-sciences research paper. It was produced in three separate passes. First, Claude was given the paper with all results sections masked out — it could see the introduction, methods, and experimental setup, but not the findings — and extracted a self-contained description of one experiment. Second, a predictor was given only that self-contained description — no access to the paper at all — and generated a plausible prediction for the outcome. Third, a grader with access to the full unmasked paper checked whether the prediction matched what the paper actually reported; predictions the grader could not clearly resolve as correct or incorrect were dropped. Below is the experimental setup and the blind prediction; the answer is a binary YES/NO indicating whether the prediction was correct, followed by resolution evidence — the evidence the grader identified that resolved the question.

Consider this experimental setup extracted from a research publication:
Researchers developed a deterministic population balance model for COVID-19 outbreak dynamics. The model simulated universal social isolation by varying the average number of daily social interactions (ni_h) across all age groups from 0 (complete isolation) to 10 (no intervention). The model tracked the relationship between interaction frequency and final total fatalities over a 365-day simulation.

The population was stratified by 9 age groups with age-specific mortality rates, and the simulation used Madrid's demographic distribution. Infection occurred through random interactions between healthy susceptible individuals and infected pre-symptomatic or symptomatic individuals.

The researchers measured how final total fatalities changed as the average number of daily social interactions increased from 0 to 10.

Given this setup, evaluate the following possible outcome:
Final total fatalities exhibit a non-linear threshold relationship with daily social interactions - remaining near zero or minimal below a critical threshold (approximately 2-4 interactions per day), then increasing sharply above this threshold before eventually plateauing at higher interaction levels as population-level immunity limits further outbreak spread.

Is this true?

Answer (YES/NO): NO